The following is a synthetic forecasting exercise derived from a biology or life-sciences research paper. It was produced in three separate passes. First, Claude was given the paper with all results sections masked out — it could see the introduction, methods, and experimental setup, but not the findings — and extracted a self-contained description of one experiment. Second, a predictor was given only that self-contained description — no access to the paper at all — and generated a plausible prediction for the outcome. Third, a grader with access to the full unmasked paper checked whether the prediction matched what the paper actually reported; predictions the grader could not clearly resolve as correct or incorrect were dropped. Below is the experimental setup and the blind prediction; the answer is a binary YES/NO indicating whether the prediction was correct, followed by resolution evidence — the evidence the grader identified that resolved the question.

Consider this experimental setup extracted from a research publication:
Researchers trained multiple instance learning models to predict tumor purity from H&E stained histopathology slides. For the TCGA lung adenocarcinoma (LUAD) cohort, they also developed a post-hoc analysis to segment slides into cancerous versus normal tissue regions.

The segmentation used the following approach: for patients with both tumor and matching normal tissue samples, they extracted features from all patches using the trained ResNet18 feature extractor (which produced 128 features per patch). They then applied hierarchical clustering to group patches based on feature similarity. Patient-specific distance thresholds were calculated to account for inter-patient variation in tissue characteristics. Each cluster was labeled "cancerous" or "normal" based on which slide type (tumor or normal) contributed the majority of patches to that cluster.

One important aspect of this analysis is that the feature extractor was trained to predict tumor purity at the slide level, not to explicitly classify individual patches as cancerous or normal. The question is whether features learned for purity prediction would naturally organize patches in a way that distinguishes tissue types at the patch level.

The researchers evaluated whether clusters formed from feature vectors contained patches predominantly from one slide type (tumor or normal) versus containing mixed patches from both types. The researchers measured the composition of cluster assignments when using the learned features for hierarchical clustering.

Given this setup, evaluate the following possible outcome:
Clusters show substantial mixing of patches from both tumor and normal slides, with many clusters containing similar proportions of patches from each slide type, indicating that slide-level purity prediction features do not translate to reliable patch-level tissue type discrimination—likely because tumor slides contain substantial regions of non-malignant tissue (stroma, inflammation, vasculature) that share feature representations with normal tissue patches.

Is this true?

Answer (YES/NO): NO